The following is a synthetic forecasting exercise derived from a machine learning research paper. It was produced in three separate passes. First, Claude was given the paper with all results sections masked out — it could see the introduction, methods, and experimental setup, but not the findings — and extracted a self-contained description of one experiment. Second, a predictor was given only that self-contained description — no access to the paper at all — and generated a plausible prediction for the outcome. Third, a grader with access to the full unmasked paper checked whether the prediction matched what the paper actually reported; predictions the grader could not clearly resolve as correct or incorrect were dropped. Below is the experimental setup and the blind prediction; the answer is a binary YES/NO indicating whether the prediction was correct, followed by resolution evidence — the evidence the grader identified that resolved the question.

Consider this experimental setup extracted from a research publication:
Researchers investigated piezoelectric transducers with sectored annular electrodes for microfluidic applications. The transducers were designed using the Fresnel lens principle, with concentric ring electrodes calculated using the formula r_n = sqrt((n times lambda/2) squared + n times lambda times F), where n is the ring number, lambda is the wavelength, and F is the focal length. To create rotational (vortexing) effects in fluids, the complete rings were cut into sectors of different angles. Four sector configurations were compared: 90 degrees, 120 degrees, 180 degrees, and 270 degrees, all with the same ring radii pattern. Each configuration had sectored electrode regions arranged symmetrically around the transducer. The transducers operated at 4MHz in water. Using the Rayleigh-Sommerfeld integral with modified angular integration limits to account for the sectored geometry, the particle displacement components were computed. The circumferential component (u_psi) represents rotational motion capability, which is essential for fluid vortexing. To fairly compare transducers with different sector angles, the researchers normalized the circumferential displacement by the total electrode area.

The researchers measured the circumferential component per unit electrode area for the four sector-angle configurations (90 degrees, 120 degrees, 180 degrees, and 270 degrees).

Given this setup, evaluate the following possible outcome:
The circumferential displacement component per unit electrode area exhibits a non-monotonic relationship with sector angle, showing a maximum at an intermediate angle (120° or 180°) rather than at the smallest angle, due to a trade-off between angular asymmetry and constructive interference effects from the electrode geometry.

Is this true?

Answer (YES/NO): NO